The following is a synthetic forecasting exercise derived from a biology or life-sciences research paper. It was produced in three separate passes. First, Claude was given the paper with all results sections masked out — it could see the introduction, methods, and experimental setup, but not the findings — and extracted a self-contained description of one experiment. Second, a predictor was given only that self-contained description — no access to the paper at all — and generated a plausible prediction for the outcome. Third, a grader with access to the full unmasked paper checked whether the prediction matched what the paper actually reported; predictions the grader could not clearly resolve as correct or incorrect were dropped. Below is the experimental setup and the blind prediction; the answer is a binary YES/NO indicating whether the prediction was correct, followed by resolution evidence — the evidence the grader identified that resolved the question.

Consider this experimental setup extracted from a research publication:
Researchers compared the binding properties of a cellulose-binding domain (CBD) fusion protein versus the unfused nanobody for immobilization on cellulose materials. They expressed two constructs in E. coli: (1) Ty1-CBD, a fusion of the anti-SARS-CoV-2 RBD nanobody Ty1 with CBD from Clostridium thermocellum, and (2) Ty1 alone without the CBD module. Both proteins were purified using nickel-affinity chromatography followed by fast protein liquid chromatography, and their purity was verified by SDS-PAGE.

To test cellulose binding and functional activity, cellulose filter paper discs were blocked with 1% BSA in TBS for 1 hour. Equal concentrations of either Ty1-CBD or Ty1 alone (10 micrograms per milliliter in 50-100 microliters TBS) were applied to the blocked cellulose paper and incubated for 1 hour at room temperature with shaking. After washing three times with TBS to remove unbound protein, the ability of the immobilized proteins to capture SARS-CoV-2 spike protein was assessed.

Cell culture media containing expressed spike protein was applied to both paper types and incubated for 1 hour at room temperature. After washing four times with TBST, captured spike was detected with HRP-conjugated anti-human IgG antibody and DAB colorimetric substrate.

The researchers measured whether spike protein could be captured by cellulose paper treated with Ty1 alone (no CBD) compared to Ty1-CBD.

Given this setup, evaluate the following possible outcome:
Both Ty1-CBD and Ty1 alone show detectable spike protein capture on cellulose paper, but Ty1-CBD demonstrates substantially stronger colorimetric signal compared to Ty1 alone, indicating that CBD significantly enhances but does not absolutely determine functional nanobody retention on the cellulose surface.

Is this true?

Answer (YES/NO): YES